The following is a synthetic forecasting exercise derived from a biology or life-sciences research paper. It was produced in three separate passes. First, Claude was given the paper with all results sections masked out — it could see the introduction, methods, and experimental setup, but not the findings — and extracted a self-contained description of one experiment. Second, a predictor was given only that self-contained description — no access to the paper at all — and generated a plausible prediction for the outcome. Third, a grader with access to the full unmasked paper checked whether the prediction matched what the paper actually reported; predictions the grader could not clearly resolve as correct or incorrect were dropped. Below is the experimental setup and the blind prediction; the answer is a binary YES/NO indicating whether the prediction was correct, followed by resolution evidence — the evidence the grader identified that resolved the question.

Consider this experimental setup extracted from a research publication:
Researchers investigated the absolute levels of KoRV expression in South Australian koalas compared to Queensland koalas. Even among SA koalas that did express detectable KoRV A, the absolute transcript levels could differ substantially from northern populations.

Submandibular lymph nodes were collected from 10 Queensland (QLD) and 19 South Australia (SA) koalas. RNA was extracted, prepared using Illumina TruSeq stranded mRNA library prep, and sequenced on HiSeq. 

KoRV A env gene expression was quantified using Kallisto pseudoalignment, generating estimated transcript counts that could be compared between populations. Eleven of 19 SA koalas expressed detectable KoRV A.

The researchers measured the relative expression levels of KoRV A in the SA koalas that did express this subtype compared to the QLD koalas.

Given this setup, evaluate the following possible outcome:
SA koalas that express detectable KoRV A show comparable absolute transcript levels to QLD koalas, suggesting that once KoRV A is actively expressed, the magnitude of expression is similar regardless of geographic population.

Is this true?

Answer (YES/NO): NO